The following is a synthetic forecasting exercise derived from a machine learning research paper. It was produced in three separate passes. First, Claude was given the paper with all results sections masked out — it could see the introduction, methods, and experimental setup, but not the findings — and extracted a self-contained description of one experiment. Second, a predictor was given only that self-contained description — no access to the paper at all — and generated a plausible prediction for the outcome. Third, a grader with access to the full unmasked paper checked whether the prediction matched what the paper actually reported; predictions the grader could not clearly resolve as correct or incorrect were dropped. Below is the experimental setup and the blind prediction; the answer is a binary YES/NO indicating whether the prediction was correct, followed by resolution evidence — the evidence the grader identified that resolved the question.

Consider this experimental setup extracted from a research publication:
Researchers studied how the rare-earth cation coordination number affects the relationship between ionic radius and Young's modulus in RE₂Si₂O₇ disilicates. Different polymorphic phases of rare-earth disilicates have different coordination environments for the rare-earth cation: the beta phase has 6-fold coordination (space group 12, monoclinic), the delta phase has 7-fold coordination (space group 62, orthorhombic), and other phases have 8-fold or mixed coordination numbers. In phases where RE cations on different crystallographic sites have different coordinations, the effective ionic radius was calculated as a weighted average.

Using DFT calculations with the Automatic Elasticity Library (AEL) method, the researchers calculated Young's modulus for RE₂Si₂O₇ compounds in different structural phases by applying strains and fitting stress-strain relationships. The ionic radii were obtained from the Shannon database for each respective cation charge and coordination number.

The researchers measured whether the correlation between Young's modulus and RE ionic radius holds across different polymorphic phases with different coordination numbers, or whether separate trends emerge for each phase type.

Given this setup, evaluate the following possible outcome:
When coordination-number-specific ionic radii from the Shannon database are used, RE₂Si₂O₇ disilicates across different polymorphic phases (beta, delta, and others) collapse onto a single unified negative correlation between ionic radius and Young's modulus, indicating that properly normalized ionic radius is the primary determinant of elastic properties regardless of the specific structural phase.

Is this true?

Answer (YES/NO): NO